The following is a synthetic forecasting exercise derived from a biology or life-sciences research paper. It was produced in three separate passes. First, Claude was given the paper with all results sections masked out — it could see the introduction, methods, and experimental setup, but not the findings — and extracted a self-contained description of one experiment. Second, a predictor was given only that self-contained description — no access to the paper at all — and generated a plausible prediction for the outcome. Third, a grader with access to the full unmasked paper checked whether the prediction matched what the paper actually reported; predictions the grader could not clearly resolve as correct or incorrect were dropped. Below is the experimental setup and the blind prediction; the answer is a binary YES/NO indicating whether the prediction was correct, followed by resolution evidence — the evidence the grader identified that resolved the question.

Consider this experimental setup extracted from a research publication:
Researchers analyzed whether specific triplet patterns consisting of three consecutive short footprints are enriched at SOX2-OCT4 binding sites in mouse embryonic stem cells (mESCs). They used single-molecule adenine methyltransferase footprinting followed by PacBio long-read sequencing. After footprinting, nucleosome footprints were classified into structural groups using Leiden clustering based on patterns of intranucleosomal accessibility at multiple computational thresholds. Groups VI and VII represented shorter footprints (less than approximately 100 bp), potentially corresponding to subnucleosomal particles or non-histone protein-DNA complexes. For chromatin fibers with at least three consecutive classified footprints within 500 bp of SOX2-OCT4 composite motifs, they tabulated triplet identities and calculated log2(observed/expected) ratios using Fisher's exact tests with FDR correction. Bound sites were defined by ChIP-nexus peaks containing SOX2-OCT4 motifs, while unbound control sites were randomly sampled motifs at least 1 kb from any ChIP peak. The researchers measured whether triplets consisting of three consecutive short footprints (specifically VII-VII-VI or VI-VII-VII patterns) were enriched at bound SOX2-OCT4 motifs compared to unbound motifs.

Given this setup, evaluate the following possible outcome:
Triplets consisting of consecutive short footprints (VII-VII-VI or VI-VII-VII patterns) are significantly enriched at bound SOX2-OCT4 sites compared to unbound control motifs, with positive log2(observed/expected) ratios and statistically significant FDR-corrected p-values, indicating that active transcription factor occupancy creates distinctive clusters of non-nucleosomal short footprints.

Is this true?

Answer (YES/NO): YES